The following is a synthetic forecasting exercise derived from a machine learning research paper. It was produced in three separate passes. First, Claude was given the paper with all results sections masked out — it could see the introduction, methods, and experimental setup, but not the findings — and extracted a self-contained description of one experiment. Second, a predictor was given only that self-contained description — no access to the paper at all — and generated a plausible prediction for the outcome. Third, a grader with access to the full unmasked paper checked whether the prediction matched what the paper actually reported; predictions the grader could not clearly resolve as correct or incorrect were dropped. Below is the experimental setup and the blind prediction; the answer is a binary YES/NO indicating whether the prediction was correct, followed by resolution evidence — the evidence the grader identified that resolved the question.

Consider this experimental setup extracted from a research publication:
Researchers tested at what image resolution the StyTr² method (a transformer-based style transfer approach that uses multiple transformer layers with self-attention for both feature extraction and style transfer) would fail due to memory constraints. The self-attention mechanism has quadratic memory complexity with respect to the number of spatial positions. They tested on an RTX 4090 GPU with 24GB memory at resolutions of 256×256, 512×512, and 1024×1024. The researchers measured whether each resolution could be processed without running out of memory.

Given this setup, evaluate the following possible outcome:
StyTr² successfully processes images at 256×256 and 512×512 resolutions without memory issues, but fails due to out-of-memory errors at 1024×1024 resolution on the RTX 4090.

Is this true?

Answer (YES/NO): YES